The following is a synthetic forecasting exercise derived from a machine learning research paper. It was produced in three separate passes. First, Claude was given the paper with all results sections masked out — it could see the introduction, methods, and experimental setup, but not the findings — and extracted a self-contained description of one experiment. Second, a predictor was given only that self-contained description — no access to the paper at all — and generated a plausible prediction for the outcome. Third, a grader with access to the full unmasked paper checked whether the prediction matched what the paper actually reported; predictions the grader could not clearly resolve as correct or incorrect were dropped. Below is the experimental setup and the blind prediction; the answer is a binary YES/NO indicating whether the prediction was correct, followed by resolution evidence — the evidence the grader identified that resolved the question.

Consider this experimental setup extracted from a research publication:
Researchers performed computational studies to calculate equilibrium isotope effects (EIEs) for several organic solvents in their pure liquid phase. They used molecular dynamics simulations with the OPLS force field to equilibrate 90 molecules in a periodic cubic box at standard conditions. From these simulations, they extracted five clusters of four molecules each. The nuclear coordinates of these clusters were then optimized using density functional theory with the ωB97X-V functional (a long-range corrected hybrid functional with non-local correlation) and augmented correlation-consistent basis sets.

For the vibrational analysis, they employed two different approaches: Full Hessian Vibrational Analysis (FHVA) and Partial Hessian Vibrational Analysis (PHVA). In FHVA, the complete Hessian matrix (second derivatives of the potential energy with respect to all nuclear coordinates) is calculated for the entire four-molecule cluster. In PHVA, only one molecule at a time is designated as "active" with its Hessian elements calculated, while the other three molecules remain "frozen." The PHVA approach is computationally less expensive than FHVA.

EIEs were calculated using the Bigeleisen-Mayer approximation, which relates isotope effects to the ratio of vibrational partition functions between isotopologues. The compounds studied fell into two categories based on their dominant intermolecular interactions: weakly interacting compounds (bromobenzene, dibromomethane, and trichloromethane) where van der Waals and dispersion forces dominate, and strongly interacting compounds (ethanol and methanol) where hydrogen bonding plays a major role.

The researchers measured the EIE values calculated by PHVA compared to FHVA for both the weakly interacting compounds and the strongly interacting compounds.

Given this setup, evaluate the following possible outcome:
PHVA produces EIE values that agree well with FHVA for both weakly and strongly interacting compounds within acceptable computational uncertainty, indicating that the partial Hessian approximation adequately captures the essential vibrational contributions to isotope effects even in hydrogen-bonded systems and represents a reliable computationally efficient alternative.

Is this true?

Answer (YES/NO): NO